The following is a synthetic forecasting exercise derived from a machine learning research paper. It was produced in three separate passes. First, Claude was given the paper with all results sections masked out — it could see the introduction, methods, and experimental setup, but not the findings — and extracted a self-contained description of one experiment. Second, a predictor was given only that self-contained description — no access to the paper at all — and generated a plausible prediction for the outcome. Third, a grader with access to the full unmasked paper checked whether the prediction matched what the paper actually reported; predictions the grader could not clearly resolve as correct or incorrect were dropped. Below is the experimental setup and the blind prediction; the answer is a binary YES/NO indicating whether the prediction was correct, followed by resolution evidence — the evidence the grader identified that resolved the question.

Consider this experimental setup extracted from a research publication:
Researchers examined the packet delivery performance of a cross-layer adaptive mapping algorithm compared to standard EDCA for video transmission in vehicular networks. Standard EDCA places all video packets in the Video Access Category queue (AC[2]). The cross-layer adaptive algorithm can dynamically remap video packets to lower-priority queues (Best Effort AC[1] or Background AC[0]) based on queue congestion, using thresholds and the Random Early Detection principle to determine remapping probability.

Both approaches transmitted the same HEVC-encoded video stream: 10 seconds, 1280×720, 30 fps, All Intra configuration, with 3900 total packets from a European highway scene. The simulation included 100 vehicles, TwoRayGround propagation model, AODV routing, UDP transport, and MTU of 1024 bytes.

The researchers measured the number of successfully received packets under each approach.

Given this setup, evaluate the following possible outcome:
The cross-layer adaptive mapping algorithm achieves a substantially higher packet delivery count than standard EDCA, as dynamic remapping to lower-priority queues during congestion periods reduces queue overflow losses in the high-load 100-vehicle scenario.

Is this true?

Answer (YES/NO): YES